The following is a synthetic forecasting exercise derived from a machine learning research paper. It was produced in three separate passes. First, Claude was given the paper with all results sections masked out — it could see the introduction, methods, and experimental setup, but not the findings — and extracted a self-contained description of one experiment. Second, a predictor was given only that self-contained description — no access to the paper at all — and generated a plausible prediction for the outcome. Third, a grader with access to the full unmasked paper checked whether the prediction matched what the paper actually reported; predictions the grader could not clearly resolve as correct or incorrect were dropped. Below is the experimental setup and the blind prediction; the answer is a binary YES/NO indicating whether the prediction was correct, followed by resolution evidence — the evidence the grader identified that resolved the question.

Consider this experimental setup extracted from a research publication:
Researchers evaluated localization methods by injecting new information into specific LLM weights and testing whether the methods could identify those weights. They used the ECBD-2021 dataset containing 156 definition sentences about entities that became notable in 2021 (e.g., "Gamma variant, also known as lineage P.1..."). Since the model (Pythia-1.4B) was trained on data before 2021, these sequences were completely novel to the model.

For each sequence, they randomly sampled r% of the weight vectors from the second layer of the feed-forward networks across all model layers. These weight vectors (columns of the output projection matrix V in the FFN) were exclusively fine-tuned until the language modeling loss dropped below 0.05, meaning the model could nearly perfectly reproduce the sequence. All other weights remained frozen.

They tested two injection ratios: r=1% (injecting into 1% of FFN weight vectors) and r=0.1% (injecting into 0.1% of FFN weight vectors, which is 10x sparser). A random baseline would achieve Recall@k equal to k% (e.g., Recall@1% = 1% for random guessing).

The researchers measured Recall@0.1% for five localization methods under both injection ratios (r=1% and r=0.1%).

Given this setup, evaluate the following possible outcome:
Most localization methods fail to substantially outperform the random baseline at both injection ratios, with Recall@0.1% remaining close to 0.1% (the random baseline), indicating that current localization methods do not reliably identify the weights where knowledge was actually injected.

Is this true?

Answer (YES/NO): NO